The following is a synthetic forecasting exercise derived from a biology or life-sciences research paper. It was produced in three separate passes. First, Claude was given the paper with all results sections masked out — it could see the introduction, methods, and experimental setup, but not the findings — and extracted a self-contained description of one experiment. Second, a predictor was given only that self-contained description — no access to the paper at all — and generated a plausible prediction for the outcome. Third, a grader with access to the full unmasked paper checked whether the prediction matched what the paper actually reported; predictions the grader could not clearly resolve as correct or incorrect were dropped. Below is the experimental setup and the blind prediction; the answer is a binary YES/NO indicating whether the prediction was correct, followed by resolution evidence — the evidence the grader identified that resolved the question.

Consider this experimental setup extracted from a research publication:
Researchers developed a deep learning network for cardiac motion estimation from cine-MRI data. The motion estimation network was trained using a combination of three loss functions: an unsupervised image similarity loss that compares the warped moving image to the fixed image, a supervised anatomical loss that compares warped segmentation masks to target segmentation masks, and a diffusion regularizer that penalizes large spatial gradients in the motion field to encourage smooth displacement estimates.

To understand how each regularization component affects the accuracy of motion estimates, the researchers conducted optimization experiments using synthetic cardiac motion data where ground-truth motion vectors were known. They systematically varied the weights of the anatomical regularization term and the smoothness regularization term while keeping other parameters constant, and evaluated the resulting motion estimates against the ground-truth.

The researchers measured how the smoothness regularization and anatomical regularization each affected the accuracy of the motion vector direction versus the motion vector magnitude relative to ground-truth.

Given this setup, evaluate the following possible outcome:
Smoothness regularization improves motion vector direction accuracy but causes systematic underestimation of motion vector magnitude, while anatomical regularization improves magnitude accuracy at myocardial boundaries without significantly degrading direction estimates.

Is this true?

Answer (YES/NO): NO